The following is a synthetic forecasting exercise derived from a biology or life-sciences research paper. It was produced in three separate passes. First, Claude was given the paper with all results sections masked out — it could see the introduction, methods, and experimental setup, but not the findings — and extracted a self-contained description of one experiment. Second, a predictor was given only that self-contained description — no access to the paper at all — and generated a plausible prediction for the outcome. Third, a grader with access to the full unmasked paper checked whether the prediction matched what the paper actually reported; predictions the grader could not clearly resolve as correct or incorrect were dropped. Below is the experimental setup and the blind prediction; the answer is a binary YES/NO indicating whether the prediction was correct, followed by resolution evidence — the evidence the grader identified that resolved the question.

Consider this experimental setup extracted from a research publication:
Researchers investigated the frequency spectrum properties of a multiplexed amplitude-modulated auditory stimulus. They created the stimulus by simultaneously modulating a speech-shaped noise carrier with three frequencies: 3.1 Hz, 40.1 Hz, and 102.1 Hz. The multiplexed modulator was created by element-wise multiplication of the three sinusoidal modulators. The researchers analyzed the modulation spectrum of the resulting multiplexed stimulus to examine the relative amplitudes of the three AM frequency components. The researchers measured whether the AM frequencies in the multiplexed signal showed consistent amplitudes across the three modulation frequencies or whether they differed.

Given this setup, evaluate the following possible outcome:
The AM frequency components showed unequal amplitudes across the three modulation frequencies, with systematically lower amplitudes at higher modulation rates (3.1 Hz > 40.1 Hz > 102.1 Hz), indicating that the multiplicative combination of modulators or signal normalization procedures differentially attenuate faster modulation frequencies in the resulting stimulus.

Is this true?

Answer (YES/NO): NO